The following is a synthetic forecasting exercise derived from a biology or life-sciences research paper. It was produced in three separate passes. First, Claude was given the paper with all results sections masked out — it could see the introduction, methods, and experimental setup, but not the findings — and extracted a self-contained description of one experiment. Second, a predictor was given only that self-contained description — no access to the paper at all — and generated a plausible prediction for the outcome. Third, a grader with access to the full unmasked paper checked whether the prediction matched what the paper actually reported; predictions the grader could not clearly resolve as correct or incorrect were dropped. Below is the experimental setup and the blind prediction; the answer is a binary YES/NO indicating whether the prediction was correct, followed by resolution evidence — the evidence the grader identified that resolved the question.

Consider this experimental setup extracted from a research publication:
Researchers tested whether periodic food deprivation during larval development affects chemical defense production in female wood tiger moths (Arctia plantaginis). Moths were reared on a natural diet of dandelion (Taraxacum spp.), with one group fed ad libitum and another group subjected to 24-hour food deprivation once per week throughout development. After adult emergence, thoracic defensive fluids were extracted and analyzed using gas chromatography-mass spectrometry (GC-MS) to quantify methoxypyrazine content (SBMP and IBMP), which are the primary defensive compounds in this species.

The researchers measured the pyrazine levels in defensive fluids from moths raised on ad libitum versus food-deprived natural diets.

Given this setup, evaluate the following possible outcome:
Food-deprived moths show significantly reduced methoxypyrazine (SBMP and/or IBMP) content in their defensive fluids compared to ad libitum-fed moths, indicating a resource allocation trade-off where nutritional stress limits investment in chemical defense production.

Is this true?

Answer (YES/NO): NO